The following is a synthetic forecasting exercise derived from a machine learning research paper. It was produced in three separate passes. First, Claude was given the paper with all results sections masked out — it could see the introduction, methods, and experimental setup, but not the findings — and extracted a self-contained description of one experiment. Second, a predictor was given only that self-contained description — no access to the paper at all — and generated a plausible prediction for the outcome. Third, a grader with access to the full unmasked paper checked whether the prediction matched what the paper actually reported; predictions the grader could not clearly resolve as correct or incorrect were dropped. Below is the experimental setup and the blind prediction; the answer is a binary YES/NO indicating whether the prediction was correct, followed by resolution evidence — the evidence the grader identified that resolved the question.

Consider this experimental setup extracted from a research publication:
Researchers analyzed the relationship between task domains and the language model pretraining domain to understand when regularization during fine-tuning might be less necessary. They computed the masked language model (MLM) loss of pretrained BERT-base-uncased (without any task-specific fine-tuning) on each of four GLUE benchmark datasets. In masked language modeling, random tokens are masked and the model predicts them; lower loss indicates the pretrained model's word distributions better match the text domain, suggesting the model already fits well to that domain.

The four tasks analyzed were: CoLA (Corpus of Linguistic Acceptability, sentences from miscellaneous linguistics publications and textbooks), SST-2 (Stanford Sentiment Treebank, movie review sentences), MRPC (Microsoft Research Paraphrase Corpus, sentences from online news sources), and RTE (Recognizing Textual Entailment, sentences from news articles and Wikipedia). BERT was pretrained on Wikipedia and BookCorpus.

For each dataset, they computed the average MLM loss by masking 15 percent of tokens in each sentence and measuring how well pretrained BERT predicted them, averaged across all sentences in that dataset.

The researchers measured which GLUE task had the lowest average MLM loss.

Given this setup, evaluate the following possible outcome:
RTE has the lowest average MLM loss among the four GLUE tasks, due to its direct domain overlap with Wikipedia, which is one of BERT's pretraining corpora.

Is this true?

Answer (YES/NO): YES